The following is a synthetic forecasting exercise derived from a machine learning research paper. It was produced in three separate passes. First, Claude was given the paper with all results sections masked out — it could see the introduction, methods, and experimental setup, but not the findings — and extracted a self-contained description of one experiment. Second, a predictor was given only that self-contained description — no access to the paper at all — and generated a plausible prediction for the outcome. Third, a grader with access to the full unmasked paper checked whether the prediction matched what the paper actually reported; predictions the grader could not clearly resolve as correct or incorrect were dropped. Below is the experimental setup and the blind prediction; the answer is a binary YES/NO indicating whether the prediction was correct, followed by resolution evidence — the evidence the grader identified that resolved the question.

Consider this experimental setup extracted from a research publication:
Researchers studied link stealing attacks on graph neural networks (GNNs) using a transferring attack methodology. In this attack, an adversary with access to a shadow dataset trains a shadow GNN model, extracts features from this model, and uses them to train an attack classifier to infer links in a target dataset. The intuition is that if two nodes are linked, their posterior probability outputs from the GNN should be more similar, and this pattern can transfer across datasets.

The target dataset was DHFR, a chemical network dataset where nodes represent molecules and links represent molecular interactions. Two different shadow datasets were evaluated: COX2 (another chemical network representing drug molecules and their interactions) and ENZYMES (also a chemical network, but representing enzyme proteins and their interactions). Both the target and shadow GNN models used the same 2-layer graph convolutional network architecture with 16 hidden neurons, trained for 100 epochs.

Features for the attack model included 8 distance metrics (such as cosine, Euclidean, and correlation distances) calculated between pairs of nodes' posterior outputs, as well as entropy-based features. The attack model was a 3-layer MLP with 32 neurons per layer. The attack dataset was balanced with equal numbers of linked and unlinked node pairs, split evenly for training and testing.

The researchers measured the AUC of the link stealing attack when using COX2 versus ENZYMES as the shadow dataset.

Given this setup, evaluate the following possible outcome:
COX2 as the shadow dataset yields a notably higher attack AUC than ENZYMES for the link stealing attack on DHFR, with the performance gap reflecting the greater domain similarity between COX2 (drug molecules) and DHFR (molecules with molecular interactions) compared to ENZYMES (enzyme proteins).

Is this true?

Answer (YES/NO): YES